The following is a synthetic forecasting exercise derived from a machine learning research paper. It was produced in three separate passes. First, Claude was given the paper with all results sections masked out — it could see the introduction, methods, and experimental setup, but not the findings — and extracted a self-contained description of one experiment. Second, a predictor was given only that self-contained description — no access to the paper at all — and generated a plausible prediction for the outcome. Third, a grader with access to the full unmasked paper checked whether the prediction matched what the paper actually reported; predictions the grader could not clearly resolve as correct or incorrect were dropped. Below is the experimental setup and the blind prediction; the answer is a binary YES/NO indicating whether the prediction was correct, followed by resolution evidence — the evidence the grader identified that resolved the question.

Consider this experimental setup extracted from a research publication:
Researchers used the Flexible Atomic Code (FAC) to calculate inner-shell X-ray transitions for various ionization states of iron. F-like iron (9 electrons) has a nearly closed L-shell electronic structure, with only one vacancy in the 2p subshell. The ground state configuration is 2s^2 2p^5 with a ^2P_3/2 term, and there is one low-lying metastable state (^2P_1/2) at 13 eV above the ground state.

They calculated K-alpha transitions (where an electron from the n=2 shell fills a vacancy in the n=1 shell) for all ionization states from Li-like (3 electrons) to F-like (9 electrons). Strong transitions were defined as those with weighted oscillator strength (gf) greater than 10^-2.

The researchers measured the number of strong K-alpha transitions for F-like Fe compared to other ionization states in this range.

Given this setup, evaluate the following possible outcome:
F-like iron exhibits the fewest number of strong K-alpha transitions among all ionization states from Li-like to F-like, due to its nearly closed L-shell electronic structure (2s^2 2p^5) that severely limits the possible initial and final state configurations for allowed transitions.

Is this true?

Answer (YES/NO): YES